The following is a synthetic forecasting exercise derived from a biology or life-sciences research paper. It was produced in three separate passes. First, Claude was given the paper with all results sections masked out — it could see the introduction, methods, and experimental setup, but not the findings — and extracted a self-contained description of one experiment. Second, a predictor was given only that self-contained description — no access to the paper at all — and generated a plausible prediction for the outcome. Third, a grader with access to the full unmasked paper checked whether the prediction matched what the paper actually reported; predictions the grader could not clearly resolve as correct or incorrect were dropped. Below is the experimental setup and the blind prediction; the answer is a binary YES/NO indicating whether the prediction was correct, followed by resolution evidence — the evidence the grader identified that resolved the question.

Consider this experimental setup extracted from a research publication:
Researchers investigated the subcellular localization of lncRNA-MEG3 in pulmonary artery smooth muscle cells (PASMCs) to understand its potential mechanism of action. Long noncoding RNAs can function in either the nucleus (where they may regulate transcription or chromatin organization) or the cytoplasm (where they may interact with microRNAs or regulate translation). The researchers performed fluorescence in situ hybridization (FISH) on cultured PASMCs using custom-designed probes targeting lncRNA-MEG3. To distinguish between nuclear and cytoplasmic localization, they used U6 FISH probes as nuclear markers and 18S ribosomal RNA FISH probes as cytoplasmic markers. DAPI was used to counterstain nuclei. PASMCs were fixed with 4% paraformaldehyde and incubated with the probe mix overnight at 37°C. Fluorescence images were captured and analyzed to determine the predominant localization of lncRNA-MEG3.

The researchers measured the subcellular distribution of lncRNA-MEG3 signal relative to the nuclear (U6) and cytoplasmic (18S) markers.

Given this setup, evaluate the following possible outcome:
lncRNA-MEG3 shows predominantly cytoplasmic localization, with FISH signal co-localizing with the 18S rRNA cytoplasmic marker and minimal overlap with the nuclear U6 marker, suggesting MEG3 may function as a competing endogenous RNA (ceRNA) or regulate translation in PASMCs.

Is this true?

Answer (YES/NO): NO